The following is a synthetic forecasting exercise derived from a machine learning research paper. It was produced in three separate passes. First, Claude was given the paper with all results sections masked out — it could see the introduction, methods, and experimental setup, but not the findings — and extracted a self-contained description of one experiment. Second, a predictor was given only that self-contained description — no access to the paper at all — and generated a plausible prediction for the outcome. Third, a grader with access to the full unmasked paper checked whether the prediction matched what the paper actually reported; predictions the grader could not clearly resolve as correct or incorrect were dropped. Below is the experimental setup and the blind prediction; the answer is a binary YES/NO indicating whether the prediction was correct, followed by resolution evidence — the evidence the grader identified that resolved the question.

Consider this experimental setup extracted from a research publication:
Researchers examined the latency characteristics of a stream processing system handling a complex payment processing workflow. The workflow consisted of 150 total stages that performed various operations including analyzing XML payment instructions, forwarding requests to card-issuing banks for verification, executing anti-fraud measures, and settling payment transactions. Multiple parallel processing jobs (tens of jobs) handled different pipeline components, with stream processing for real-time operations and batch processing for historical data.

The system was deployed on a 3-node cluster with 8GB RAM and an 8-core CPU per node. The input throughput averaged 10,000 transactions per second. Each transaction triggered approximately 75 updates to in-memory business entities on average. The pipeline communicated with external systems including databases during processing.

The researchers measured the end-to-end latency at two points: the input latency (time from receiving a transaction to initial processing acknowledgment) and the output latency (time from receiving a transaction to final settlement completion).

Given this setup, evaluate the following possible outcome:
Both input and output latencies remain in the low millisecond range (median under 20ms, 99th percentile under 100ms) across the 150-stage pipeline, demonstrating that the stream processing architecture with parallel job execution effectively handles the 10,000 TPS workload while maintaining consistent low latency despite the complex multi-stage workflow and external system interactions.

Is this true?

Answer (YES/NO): NO